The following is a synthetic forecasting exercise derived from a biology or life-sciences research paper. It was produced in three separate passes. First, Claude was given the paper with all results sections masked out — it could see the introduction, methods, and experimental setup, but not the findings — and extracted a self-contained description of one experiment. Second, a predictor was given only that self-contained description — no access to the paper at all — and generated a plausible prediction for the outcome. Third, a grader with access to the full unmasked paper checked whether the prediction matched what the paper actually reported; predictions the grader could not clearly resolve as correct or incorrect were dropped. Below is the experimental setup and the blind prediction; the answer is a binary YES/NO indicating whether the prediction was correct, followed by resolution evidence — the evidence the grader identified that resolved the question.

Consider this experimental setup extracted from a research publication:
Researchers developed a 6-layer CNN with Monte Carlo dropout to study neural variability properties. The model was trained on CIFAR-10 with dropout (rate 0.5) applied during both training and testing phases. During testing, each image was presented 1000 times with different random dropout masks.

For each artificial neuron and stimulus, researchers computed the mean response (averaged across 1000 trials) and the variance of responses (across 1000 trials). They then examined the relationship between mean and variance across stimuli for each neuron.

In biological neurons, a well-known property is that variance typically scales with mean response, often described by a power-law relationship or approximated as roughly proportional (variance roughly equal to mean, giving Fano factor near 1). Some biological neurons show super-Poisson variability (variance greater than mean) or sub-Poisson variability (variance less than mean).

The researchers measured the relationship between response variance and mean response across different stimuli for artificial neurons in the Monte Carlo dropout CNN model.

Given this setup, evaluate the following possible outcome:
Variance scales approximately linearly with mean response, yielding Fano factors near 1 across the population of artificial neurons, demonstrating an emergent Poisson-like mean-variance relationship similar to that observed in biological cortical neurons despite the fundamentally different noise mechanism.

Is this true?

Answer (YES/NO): YES